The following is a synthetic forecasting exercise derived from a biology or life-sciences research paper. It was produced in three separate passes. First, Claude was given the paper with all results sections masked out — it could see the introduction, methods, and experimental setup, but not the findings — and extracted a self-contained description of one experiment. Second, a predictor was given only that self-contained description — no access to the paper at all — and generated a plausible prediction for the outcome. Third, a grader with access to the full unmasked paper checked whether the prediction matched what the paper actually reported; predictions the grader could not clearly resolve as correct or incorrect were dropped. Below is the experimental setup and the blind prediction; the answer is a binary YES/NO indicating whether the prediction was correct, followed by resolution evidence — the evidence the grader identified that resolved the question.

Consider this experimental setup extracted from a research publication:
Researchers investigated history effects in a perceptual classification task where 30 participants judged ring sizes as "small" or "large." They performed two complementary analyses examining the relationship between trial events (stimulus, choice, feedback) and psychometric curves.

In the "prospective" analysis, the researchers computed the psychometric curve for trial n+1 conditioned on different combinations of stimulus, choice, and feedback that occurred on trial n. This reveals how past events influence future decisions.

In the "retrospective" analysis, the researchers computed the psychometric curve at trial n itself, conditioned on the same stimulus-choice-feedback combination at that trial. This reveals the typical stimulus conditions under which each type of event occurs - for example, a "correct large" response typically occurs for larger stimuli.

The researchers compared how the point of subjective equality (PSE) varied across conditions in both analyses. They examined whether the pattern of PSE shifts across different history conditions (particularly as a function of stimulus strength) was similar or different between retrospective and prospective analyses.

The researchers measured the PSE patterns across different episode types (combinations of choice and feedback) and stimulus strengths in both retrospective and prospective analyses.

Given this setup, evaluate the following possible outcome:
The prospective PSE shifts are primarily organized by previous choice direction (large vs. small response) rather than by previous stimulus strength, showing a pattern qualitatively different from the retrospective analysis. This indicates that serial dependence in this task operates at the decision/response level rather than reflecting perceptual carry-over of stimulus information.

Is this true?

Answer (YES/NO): NO